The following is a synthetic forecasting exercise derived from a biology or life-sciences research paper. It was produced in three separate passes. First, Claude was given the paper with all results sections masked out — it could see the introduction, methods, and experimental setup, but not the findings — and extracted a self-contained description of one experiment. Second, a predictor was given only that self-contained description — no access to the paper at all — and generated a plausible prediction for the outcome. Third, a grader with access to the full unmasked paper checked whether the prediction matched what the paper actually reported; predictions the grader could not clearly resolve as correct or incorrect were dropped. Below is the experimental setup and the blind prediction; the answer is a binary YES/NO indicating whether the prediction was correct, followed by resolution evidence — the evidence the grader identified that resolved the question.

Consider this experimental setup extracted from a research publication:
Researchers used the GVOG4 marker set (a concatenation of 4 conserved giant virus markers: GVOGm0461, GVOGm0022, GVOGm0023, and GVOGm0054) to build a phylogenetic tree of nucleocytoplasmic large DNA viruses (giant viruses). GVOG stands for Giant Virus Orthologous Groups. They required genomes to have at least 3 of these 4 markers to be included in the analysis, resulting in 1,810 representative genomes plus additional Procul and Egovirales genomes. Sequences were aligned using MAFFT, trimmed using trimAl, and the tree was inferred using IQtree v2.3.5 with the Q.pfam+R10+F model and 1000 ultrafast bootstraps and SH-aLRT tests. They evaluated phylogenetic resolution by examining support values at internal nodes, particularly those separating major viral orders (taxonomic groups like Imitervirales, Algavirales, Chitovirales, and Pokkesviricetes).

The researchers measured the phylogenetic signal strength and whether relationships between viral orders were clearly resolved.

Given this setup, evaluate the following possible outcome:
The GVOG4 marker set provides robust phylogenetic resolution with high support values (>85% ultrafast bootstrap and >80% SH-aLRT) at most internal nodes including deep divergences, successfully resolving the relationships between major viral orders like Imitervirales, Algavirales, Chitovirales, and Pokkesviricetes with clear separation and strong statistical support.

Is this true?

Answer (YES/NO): NO